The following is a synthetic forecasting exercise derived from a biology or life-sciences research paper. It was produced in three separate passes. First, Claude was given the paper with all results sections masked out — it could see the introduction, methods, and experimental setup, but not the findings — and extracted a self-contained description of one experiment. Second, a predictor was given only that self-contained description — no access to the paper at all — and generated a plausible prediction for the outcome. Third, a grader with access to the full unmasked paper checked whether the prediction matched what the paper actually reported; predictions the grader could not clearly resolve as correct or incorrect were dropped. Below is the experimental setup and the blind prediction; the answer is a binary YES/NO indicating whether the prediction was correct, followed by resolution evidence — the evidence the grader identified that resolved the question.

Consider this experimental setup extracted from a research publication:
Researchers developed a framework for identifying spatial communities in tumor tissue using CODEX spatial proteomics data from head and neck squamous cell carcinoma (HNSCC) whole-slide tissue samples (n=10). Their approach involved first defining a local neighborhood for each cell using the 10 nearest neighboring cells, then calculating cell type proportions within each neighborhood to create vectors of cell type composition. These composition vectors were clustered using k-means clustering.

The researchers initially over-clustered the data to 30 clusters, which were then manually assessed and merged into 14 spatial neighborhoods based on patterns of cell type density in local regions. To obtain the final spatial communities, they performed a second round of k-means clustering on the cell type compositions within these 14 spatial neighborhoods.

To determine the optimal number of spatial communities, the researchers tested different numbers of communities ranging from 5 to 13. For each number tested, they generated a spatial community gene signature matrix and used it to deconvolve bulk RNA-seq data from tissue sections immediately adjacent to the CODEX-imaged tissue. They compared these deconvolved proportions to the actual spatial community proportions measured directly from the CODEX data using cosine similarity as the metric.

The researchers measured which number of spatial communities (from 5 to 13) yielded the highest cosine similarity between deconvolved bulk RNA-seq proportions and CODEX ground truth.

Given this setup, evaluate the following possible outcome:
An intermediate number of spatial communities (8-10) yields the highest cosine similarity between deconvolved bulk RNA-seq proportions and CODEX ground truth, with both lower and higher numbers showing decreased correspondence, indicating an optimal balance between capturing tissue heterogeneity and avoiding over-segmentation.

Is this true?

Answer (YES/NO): YES